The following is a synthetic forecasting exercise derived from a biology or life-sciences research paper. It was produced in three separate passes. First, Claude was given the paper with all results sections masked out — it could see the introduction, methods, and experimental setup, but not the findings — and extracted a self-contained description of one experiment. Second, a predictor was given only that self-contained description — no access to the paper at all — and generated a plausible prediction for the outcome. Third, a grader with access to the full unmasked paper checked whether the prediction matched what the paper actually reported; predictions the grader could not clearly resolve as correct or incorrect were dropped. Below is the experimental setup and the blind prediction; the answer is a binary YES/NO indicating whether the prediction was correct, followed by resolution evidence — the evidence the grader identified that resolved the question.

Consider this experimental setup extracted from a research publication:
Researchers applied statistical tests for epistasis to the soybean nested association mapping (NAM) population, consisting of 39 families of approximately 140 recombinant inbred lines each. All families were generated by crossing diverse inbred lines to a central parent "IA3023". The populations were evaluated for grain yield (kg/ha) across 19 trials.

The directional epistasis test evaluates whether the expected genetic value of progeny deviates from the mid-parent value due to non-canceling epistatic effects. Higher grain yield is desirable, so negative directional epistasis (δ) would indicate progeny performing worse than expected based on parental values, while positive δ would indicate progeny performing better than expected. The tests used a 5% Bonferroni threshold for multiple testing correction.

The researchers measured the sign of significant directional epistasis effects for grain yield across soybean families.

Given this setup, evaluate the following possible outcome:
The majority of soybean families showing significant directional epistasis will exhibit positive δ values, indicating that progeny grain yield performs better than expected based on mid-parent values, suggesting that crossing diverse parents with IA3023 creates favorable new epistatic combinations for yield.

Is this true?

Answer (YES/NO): NO